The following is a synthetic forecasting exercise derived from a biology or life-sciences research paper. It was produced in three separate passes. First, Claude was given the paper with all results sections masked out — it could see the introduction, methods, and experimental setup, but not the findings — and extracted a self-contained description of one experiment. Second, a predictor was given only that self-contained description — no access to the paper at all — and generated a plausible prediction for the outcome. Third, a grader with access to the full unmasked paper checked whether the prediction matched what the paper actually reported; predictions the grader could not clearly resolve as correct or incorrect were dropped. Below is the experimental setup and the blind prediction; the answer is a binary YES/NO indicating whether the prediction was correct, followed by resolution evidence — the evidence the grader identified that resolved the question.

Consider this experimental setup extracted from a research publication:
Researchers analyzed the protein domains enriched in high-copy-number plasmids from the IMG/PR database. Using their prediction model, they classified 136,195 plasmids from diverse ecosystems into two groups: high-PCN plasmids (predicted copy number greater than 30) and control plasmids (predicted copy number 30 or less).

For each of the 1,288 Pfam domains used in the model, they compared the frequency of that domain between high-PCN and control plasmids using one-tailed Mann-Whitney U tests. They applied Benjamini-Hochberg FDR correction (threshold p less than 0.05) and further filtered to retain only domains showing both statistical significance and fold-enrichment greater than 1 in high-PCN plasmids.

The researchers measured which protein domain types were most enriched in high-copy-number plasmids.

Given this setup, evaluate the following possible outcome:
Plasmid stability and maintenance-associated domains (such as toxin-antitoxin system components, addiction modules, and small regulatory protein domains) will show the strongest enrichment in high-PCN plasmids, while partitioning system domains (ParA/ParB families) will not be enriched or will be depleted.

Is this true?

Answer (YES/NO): NO